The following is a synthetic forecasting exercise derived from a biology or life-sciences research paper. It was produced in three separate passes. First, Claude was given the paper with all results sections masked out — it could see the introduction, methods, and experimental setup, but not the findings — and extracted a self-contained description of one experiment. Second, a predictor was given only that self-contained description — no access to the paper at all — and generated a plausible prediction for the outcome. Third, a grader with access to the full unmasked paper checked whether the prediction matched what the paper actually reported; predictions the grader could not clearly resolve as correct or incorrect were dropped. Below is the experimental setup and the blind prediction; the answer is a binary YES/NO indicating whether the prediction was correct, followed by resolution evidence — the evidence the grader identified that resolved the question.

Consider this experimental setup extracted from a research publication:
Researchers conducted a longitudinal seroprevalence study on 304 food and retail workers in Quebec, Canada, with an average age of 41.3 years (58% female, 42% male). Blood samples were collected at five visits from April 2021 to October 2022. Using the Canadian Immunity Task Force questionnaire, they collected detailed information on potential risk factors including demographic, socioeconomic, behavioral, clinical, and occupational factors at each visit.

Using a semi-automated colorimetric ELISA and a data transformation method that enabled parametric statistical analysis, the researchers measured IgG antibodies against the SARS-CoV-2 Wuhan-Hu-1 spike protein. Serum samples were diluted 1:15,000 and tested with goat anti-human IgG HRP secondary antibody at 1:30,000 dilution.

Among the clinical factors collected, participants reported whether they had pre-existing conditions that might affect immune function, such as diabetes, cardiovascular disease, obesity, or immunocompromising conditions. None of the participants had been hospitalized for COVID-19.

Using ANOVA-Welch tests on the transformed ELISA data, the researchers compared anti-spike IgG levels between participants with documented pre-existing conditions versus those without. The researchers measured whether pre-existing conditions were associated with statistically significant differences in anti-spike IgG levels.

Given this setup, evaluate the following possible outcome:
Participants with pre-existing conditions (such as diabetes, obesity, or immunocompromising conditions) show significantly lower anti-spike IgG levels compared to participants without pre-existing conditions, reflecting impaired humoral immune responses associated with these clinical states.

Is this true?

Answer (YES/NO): NO